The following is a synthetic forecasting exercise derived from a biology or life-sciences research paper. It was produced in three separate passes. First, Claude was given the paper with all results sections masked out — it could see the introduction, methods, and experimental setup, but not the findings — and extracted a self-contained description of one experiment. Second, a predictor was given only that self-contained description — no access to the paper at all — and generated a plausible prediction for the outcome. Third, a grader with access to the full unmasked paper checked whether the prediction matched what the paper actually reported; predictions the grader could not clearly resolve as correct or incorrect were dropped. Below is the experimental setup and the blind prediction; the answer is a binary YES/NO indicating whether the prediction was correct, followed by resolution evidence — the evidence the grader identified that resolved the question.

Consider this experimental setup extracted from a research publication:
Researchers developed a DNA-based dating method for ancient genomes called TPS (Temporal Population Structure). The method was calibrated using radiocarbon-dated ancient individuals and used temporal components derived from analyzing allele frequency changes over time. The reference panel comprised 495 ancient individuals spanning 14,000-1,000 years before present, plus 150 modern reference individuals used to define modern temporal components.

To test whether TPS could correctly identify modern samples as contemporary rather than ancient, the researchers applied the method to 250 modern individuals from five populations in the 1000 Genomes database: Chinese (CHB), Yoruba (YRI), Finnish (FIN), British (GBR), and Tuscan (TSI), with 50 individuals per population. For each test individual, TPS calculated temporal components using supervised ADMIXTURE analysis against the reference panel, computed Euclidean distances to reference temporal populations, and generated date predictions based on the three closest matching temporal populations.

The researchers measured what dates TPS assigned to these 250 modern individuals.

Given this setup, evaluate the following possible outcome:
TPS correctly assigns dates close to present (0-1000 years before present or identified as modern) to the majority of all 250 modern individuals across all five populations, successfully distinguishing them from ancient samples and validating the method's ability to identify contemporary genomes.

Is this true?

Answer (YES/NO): YES